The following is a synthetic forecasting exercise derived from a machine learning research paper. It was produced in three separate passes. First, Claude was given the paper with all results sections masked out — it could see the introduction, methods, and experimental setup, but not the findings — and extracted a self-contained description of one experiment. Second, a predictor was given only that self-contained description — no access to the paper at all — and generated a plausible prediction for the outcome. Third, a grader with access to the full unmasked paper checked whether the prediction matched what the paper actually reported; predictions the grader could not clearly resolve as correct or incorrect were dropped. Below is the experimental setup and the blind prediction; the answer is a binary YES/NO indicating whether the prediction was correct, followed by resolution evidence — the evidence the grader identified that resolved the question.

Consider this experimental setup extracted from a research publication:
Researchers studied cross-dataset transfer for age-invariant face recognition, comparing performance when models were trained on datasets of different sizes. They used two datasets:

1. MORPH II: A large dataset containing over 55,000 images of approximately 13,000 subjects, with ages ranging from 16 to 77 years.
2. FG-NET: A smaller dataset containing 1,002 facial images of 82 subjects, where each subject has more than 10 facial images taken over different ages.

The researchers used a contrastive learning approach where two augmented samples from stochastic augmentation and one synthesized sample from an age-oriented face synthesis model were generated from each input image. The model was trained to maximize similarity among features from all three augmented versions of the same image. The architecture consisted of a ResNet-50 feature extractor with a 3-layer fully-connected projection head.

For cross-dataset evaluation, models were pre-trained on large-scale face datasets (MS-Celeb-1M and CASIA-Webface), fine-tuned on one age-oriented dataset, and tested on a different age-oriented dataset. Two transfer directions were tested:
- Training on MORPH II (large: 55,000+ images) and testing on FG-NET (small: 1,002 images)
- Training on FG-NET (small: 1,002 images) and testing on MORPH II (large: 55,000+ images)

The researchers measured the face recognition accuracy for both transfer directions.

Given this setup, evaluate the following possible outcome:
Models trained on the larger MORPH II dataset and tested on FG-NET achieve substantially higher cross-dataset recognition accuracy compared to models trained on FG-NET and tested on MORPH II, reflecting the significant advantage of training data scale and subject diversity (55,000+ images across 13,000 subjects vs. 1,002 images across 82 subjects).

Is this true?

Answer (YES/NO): YES